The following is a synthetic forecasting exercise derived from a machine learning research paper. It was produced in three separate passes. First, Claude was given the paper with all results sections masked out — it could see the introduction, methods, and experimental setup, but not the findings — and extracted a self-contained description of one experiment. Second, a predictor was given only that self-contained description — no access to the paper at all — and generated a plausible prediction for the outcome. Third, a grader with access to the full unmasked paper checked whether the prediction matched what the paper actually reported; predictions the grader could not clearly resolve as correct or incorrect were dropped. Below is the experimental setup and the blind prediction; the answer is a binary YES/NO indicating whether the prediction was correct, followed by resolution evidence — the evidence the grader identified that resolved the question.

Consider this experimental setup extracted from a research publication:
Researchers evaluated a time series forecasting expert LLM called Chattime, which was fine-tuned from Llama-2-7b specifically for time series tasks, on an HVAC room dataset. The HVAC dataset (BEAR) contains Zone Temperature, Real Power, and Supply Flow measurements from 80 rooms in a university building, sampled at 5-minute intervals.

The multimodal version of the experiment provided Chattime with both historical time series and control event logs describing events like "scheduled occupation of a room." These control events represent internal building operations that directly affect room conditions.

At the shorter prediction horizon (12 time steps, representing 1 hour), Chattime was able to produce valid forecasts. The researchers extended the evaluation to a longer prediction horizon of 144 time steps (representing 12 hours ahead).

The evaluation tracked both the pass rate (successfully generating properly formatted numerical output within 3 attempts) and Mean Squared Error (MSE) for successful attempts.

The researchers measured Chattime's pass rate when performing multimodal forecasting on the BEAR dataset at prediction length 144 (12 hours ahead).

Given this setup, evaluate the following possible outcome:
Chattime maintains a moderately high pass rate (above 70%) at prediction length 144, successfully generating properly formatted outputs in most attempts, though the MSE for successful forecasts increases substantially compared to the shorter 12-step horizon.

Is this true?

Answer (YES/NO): NO